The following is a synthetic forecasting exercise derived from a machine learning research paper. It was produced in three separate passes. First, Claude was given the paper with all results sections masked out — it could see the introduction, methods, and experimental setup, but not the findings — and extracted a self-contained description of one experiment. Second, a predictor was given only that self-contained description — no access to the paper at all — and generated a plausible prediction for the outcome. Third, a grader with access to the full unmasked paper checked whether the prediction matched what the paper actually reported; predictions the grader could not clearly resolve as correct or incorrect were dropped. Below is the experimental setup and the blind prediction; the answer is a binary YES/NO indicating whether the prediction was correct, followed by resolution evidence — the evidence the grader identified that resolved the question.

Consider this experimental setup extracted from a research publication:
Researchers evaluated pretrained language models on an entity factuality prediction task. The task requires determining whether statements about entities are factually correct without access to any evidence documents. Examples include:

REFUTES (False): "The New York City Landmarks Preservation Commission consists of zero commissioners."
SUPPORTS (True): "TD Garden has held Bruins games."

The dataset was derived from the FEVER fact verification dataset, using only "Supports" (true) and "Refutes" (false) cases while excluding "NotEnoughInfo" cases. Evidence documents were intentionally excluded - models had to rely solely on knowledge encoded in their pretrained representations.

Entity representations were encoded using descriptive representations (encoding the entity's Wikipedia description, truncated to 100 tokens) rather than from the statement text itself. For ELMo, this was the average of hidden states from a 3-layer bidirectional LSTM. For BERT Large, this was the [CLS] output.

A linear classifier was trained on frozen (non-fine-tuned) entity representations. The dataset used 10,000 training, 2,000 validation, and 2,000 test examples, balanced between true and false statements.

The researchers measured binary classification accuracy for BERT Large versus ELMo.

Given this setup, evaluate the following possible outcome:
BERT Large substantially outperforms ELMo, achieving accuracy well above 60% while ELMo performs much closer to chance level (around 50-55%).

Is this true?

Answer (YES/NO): NO